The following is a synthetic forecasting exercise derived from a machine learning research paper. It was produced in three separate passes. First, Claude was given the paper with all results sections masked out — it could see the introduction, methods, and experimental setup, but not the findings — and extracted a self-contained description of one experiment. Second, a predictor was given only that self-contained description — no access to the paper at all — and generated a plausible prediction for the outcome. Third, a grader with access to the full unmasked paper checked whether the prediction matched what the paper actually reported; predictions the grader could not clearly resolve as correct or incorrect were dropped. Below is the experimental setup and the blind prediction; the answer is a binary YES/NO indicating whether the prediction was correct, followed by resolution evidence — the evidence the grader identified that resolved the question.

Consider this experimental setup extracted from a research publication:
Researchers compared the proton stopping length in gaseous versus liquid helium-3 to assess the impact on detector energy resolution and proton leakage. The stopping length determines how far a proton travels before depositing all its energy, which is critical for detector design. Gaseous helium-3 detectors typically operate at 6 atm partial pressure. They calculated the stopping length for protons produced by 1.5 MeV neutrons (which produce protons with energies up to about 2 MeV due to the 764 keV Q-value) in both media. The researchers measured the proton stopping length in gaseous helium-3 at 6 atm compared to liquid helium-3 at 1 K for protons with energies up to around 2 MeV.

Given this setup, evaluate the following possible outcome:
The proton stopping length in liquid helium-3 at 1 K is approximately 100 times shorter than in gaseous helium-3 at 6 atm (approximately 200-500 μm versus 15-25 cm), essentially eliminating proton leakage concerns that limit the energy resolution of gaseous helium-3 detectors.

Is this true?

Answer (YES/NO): NO